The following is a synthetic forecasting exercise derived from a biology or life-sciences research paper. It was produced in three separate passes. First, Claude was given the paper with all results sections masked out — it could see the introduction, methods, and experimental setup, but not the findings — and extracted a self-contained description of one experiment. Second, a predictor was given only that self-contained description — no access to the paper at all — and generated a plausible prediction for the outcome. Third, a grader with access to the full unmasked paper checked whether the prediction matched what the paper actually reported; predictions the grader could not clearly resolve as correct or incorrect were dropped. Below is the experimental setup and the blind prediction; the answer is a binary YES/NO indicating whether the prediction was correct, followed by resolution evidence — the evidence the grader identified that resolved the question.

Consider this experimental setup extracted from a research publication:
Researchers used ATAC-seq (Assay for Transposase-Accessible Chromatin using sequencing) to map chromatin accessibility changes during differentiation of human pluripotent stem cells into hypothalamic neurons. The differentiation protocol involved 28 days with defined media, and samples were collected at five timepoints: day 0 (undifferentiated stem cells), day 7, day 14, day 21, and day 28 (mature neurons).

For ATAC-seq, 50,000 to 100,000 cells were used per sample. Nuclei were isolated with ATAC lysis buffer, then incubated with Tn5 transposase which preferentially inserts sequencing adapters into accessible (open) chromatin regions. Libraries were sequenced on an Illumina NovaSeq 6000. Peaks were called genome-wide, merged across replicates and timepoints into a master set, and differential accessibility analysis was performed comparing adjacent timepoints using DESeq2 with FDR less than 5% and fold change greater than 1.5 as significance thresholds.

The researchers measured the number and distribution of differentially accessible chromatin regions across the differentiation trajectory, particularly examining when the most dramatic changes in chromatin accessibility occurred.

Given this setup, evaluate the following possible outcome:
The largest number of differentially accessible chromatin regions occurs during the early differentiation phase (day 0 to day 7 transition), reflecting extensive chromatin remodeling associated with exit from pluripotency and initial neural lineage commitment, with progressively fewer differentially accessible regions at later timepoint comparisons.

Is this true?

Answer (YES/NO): NO